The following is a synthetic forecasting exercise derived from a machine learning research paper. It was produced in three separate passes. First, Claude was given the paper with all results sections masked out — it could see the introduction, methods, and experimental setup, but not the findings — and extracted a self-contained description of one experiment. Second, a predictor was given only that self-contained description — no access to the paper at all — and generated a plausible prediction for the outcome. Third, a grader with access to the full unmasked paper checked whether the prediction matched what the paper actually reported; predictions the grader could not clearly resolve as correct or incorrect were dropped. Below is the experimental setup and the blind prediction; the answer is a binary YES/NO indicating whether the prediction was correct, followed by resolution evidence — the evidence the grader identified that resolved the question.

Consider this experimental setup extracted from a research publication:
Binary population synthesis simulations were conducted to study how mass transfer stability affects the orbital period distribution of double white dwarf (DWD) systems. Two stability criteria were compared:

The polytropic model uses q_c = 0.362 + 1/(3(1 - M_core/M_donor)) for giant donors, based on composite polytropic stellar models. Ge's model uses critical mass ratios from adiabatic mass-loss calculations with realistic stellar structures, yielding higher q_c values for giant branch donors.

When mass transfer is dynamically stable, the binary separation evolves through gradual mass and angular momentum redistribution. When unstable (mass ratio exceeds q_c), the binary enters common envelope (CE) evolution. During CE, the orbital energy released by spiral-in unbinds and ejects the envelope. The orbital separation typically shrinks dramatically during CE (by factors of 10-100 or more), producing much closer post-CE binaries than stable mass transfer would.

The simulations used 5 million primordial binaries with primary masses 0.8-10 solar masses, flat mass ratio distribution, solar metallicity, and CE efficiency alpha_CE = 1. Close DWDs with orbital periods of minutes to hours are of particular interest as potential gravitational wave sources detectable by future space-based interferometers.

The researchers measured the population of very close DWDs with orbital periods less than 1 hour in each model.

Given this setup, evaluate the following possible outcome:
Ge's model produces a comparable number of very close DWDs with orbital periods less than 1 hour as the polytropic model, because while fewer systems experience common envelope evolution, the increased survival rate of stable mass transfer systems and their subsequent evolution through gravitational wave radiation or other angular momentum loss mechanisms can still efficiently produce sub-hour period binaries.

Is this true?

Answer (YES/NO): NO